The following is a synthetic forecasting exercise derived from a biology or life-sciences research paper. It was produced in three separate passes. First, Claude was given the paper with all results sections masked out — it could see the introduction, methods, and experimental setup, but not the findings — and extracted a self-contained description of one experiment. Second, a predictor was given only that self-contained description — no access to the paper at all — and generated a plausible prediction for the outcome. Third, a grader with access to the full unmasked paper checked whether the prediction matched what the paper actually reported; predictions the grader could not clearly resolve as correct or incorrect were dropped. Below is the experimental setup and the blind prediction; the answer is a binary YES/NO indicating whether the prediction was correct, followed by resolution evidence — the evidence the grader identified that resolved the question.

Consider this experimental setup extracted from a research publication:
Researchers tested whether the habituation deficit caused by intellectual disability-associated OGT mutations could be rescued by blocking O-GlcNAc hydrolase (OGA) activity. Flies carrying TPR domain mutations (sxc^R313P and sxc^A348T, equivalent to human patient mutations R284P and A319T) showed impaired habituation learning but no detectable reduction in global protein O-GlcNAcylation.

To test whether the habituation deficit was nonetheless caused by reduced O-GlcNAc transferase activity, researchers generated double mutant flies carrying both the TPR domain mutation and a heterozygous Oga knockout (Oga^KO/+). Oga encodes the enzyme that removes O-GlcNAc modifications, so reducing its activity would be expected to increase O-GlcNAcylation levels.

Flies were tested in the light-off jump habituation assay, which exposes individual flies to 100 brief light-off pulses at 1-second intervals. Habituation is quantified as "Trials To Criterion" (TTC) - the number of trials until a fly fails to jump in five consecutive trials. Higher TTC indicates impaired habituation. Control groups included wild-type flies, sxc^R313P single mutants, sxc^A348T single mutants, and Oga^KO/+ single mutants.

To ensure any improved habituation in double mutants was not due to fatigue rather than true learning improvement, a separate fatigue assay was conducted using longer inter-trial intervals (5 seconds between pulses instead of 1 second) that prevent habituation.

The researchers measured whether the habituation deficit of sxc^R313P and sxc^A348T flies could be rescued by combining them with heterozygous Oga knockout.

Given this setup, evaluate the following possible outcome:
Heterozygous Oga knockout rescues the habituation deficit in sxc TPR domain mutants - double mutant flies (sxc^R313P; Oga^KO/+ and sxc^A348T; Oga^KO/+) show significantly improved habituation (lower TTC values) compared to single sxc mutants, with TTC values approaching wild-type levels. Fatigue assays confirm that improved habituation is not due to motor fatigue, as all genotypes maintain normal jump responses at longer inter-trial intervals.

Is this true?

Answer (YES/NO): NO